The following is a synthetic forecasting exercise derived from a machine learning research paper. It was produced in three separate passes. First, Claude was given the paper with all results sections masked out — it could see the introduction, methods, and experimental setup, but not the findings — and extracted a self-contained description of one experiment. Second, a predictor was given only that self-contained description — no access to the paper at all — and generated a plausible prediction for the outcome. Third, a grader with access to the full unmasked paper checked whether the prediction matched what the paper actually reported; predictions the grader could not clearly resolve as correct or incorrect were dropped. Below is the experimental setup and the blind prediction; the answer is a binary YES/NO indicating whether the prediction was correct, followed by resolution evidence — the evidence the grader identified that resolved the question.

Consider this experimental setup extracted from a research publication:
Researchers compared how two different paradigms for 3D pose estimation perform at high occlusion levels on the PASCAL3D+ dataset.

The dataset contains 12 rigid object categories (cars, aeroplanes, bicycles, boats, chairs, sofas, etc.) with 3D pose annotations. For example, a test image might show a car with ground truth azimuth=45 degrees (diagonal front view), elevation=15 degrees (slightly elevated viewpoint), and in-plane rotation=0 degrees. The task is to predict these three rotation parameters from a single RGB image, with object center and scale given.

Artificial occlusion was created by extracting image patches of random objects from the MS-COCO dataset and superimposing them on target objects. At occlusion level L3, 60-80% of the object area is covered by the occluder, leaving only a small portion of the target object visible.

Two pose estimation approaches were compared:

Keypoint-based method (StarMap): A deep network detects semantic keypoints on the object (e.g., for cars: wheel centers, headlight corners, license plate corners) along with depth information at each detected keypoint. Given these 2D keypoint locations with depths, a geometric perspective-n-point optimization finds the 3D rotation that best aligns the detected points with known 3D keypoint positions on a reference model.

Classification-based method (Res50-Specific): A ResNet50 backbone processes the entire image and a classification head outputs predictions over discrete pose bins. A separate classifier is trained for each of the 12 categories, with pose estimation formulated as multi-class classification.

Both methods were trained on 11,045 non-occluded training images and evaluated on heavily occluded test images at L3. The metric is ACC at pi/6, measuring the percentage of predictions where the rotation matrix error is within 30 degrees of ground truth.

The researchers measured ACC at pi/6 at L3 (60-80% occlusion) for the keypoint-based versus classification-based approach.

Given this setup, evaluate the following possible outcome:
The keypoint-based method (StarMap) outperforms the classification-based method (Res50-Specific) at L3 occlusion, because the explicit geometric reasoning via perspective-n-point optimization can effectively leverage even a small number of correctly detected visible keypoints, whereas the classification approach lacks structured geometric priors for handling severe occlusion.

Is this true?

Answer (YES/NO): NO